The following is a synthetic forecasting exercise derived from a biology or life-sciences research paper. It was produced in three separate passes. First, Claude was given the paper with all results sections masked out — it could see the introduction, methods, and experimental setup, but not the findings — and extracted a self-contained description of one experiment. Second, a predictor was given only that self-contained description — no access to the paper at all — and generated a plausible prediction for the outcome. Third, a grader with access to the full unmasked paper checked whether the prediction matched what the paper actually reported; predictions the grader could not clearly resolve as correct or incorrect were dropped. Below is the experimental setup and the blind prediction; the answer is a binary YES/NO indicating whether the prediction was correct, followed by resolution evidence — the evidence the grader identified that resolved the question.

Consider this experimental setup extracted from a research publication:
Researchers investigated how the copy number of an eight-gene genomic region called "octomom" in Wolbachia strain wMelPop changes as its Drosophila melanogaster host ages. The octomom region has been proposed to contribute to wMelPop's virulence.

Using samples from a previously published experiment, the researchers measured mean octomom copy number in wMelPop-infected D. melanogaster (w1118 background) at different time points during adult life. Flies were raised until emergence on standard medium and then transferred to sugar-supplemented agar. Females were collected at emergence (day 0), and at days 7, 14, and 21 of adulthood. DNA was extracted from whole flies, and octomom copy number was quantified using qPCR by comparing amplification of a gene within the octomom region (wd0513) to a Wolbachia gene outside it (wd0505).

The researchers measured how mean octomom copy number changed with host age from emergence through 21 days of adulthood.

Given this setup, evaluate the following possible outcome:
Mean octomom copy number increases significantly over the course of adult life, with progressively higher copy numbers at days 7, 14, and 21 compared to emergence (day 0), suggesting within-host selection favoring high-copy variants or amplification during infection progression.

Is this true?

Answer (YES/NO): YES